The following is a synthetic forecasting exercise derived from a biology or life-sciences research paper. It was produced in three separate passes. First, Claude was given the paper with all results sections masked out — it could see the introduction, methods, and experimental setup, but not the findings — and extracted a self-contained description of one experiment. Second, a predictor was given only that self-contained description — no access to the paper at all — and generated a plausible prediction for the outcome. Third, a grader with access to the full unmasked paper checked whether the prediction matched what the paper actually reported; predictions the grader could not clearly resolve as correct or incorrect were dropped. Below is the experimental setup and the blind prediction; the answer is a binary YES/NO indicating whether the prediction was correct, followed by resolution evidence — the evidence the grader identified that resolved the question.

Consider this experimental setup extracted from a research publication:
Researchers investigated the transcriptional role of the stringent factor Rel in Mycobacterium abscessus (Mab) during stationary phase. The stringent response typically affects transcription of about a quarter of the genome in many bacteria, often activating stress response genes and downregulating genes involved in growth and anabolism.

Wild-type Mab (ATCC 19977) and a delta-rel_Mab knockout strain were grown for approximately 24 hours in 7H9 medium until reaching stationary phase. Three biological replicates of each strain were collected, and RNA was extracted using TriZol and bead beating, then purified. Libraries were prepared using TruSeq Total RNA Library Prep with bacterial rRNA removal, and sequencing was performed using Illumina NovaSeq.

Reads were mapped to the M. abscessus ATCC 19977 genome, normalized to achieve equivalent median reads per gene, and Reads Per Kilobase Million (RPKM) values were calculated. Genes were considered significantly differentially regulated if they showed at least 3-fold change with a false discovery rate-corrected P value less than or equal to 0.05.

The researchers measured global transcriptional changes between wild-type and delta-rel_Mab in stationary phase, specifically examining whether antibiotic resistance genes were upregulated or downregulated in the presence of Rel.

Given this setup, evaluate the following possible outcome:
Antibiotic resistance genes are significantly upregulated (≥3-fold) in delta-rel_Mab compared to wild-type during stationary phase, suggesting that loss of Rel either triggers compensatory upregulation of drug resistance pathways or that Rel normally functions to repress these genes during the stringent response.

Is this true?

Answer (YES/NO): YES